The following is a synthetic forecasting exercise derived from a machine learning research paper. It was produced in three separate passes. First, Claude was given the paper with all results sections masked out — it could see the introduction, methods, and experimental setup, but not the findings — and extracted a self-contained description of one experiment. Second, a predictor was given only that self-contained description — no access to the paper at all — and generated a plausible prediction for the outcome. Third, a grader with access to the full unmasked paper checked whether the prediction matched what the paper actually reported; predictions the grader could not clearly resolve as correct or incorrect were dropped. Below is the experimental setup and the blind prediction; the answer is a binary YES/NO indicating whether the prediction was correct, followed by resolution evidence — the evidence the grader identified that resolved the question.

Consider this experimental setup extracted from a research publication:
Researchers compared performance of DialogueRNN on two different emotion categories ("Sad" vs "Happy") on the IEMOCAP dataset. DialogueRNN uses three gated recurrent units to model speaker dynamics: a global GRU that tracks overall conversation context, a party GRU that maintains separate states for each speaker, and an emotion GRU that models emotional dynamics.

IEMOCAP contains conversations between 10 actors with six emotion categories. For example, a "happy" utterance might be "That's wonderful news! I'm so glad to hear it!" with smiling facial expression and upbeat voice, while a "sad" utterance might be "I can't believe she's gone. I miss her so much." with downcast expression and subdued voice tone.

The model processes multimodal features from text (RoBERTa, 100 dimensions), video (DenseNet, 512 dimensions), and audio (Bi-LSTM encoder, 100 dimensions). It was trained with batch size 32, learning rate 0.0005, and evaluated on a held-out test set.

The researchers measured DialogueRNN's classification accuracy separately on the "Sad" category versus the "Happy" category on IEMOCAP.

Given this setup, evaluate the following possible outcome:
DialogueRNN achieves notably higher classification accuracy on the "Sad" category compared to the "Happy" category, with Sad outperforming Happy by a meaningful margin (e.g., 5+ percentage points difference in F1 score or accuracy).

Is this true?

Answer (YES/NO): YES